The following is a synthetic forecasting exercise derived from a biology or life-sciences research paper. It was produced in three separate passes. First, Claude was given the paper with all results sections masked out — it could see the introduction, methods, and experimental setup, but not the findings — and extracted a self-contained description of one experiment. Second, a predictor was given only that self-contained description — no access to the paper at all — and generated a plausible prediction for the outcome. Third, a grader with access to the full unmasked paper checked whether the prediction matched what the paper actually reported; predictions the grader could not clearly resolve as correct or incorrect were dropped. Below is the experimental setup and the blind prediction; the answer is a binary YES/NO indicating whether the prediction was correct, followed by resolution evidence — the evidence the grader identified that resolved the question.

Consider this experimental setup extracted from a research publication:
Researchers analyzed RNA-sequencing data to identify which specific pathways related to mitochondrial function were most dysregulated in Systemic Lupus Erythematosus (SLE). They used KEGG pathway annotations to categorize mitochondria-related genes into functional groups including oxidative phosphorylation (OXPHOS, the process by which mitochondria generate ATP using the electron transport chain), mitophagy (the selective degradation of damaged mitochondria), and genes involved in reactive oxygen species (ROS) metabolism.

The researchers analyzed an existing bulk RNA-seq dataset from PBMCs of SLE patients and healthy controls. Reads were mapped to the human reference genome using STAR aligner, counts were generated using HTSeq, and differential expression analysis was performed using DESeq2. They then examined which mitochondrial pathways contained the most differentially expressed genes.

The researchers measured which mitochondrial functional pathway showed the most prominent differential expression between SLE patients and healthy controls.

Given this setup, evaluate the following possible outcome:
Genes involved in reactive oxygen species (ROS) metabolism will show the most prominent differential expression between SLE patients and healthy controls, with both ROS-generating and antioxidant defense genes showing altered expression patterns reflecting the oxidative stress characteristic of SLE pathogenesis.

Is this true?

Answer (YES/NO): NO